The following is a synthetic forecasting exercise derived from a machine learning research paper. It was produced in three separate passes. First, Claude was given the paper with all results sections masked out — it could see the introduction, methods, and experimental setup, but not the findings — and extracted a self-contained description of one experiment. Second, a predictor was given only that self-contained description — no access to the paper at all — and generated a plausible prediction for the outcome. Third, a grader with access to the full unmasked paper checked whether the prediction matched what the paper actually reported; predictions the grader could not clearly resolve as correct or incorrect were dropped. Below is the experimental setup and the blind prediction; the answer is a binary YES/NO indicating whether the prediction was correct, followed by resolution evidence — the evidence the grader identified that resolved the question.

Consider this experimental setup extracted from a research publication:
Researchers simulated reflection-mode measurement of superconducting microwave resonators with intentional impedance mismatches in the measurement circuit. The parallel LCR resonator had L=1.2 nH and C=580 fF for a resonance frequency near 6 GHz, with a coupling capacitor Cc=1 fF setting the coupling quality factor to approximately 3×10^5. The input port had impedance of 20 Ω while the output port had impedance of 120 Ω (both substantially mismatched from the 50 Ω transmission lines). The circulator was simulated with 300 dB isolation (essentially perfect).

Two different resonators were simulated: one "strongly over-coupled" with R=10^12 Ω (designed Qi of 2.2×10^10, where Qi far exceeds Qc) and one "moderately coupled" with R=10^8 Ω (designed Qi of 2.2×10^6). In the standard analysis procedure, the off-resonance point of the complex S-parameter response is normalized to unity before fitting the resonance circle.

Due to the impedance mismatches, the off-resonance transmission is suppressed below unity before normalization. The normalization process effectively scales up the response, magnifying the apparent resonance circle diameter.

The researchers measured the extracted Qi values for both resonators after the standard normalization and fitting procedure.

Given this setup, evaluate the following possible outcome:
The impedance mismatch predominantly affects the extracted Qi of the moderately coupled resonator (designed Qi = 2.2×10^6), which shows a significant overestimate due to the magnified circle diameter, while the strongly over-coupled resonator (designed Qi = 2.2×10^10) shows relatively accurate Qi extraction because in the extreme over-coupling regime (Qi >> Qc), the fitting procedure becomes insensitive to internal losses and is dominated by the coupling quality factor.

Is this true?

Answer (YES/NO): NO